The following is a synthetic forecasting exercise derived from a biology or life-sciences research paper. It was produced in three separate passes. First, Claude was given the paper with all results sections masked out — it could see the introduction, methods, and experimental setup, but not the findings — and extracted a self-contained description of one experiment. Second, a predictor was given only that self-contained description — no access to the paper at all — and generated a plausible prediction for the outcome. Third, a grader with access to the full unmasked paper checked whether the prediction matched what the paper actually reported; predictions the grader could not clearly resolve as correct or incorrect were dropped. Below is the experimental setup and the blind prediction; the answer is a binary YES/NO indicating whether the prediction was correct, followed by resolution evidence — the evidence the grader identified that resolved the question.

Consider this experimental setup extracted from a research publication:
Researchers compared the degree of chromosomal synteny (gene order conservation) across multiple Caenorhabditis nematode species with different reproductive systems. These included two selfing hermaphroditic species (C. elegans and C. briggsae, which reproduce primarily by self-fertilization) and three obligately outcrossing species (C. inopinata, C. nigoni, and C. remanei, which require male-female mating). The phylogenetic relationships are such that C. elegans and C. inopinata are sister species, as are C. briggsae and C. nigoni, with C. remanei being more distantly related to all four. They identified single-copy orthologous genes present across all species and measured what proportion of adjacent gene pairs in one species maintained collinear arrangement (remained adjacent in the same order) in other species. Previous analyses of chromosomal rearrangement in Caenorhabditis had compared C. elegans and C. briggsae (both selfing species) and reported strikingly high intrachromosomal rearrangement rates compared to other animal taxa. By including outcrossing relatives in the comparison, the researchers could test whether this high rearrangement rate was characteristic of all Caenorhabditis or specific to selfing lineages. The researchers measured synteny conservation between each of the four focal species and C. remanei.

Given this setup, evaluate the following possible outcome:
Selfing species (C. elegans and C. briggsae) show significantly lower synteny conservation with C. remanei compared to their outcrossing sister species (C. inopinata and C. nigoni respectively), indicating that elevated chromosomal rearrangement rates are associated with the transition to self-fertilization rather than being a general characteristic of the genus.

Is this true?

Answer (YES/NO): YES